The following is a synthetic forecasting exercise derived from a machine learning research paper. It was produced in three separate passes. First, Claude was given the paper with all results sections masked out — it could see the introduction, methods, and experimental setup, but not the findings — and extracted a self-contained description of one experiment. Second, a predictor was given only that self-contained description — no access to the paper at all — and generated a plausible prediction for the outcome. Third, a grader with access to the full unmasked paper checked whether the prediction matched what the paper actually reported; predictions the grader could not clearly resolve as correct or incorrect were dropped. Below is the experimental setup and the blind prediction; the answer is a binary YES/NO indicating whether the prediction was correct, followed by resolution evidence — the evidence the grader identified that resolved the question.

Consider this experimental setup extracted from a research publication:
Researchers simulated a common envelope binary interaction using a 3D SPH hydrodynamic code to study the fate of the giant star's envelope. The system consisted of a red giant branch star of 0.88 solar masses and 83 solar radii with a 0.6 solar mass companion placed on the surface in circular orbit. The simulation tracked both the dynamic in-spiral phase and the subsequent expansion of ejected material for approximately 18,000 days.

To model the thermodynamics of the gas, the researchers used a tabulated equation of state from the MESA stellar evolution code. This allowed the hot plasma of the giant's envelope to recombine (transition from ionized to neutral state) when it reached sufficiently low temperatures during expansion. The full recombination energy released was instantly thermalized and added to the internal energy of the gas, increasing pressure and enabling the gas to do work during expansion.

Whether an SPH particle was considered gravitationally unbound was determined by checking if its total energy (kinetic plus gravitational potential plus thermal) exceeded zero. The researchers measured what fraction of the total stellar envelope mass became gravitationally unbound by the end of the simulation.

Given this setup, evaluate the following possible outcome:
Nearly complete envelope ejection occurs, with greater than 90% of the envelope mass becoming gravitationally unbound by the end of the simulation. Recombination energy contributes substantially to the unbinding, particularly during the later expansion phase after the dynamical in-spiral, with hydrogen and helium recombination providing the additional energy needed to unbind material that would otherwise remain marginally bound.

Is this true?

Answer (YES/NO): YES